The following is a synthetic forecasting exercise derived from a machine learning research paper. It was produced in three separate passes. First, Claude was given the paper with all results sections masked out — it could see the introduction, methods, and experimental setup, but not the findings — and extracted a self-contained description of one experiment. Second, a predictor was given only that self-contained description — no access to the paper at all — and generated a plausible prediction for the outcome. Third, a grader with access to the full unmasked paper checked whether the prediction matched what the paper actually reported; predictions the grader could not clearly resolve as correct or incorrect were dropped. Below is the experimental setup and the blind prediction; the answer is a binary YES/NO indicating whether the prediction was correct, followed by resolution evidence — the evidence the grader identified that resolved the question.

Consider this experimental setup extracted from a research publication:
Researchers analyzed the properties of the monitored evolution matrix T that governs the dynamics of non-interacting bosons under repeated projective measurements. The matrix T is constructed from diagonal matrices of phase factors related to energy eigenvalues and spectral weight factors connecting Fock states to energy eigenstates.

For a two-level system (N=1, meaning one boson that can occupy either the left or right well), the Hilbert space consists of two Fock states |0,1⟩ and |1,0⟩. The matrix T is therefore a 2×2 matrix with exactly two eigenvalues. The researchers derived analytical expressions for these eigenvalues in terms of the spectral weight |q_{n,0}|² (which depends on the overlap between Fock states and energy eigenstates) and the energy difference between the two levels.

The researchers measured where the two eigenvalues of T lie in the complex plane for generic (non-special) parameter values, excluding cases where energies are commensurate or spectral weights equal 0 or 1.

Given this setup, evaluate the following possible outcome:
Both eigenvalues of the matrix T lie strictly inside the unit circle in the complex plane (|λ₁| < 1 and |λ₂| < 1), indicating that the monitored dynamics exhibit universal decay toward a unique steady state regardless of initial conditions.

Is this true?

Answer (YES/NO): YES